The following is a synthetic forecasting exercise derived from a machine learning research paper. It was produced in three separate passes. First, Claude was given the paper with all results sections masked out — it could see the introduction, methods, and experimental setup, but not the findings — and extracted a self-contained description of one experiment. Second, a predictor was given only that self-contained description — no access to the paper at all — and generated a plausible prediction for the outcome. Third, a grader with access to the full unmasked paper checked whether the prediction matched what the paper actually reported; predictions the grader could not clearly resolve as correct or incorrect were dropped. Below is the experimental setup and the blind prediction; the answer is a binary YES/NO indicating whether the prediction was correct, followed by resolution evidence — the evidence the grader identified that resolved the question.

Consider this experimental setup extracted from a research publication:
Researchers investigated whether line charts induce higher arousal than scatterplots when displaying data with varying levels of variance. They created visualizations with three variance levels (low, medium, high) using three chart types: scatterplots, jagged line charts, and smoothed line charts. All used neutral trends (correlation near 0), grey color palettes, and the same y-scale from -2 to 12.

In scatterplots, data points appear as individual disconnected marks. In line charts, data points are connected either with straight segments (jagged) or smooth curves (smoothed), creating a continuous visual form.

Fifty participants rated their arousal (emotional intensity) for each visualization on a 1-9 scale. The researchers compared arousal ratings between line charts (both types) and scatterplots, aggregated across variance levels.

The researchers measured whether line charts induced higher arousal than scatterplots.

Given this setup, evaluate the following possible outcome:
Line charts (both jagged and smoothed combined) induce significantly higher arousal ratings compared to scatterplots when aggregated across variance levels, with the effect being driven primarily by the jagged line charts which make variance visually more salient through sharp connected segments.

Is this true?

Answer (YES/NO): NO